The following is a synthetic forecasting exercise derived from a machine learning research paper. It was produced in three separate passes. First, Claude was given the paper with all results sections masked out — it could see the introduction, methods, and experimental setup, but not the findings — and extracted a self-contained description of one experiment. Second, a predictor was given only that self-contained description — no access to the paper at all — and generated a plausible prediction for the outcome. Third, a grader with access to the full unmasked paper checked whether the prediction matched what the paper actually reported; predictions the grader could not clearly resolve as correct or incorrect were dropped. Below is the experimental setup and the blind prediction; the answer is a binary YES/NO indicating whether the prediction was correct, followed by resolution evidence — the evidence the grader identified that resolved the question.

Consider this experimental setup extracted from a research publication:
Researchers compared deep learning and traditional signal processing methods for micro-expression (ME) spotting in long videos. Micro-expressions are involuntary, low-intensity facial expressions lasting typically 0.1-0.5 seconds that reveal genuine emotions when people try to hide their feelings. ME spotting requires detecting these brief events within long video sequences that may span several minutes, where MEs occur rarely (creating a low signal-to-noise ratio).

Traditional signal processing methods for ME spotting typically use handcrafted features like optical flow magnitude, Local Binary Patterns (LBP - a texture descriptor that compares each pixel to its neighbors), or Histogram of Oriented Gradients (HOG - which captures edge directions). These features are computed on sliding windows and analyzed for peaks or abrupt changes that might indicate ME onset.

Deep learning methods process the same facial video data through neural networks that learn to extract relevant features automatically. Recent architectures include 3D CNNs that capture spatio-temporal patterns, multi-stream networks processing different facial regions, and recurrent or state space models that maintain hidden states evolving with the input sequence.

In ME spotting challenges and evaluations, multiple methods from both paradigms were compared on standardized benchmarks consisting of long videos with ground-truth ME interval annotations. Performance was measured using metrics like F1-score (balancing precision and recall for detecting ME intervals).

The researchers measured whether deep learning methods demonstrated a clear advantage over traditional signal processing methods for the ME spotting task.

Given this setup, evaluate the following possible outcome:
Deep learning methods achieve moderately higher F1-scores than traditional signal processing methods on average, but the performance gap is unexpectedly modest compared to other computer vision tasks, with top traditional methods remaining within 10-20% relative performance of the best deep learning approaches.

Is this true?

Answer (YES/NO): NO